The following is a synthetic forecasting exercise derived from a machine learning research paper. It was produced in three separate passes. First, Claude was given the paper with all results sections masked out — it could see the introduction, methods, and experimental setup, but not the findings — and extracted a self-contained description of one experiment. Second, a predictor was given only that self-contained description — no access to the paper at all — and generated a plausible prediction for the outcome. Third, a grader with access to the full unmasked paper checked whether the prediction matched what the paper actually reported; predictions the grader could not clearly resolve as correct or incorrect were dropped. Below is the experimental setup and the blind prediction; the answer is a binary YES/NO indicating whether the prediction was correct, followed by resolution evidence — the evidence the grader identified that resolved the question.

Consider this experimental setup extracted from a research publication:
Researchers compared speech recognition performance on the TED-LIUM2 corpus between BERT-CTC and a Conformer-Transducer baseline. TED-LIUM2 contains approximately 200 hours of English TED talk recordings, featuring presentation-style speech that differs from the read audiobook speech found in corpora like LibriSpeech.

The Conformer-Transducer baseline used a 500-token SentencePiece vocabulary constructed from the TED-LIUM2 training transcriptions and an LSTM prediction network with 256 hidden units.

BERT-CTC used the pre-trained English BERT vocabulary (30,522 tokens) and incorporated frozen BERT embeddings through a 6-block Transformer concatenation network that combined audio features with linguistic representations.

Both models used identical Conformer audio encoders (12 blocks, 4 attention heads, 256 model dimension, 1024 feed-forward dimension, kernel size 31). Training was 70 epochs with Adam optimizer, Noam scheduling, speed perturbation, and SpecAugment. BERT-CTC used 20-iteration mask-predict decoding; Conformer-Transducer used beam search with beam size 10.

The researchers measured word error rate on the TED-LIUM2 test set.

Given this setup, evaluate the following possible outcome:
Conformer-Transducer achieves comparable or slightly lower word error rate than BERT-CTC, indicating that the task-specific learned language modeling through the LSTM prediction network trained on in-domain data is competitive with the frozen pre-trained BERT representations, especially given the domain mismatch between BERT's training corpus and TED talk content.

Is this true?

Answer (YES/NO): YES